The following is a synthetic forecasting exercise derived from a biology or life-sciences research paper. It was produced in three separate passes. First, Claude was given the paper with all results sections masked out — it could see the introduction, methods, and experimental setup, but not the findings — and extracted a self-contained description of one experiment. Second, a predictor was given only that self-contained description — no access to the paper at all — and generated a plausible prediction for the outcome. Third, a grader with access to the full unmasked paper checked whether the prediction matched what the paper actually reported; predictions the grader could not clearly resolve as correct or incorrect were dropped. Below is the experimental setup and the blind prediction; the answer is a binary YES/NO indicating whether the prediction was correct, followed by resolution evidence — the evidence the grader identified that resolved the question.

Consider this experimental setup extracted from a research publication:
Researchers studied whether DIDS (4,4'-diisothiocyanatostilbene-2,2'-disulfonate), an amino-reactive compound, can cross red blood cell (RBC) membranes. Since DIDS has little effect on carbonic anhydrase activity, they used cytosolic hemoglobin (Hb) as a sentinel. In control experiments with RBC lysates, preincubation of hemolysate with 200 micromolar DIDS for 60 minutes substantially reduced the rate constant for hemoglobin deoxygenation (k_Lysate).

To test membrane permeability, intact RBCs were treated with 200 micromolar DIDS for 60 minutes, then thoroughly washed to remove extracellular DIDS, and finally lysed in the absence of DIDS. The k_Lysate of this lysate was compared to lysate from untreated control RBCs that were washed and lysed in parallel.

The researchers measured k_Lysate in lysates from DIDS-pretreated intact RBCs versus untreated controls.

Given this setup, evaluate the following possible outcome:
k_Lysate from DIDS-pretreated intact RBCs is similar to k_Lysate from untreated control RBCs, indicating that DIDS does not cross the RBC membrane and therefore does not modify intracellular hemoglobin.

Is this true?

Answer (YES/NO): YES